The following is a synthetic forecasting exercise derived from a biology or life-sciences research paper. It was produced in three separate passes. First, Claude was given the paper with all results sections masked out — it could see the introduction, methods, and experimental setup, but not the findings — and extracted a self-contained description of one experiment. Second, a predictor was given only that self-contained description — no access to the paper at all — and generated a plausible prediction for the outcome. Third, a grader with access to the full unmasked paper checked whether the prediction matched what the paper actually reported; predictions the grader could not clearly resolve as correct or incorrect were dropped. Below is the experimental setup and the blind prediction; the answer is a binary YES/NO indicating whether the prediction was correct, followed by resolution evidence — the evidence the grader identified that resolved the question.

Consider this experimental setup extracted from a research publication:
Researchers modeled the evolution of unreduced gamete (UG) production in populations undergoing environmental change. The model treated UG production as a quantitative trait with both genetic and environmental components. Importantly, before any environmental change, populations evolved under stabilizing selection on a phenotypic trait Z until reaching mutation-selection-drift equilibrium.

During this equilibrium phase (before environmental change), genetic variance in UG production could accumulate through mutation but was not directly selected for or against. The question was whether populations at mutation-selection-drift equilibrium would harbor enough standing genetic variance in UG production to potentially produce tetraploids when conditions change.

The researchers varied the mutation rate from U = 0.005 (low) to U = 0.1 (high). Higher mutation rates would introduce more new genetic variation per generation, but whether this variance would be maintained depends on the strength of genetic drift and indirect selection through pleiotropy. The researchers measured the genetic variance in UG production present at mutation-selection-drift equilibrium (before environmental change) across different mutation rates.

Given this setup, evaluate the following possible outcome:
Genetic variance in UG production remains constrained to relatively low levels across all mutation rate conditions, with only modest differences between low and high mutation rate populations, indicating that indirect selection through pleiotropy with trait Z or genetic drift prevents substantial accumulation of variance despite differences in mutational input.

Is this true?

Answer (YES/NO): NO